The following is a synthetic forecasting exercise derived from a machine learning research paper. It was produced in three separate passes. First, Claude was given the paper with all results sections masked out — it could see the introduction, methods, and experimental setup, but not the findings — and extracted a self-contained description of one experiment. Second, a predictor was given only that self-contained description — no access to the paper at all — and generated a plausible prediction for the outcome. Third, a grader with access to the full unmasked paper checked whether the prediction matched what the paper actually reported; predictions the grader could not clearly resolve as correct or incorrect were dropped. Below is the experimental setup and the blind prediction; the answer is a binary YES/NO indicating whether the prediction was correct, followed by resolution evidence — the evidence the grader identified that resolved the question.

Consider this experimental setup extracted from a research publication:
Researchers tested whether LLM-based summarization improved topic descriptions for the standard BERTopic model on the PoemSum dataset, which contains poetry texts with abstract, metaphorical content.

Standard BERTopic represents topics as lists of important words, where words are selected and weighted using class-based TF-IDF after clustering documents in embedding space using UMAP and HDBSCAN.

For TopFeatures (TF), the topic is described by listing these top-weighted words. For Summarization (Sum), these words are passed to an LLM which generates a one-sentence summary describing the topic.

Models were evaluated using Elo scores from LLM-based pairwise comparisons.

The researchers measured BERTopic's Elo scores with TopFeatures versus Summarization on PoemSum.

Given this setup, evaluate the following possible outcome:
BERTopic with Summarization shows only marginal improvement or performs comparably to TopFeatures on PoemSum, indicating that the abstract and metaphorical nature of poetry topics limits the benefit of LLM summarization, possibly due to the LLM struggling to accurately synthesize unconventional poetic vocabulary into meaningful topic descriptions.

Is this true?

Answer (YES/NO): NO